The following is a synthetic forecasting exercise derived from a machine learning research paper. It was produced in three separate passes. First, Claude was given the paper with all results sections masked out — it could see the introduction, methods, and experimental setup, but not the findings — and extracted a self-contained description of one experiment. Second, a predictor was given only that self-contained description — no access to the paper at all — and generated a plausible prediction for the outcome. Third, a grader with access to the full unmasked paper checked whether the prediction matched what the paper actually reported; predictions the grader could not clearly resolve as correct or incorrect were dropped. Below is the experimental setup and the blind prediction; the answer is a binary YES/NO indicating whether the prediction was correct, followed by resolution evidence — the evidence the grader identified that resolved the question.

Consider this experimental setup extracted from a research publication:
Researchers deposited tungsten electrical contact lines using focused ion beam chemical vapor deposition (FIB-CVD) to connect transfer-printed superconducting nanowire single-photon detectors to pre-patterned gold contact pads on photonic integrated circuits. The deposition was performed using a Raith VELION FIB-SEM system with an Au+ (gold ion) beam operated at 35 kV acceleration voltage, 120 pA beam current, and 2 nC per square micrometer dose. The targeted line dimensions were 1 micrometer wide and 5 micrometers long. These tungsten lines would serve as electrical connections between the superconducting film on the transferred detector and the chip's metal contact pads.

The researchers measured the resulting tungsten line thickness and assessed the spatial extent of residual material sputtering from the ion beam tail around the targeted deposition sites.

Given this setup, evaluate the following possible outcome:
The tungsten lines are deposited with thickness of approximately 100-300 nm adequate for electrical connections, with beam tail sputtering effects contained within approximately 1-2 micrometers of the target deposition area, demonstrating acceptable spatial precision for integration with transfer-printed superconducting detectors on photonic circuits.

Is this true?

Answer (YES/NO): NO